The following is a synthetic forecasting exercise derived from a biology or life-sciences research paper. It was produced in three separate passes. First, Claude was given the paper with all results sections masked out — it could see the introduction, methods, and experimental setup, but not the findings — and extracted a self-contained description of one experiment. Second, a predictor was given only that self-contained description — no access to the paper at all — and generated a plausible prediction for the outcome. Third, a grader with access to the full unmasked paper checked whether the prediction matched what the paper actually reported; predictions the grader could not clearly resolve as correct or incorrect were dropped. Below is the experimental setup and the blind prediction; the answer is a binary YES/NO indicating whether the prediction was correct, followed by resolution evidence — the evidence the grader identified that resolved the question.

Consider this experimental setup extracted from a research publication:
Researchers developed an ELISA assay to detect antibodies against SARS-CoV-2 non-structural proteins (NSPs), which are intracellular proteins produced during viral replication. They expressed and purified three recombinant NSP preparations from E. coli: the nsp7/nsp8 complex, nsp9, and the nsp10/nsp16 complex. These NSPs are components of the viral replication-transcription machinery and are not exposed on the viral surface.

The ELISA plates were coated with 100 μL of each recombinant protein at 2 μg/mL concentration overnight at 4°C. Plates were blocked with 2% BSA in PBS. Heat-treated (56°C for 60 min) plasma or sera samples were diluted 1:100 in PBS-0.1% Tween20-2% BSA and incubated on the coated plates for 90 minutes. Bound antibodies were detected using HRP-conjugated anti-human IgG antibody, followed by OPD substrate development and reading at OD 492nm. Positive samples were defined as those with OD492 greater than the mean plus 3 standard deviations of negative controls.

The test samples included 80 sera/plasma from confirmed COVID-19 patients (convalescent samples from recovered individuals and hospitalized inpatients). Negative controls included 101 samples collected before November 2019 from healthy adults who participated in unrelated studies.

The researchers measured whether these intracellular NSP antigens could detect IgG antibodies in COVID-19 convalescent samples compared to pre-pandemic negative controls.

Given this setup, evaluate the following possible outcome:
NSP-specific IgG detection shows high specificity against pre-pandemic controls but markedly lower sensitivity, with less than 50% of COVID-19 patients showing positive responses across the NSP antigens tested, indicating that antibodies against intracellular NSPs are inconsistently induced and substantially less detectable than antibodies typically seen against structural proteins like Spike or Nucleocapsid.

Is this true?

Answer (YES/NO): YES